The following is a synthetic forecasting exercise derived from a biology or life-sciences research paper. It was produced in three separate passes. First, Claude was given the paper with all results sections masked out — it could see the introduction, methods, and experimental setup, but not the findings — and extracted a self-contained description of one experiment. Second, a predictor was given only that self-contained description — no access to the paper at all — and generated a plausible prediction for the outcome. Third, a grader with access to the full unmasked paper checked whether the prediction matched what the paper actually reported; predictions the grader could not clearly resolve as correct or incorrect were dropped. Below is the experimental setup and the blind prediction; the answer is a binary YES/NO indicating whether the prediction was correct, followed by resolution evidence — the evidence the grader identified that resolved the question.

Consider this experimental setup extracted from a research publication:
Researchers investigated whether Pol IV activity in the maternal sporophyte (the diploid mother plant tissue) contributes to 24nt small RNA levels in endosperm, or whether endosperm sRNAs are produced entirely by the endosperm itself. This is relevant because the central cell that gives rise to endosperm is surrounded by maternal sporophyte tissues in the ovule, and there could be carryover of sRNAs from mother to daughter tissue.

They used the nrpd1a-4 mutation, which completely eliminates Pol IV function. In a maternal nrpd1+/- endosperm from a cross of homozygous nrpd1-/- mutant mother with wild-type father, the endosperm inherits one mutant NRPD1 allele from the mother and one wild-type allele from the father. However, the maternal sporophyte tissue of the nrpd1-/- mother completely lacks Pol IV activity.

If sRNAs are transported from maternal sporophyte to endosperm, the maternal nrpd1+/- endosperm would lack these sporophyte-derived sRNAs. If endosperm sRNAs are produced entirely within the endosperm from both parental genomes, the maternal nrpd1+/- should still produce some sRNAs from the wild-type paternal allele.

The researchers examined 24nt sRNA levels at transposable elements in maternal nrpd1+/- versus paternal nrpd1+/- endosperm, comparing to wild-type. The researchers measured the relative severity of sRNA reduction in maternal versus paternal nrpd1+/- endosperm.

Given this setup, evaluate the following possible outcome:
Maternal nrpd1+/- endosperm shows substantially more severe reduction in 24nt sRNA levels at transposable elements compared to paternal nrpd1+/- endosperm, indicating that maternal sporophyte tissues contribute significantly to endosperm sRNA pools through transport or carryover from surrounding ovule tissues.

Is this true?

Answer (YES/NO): NO